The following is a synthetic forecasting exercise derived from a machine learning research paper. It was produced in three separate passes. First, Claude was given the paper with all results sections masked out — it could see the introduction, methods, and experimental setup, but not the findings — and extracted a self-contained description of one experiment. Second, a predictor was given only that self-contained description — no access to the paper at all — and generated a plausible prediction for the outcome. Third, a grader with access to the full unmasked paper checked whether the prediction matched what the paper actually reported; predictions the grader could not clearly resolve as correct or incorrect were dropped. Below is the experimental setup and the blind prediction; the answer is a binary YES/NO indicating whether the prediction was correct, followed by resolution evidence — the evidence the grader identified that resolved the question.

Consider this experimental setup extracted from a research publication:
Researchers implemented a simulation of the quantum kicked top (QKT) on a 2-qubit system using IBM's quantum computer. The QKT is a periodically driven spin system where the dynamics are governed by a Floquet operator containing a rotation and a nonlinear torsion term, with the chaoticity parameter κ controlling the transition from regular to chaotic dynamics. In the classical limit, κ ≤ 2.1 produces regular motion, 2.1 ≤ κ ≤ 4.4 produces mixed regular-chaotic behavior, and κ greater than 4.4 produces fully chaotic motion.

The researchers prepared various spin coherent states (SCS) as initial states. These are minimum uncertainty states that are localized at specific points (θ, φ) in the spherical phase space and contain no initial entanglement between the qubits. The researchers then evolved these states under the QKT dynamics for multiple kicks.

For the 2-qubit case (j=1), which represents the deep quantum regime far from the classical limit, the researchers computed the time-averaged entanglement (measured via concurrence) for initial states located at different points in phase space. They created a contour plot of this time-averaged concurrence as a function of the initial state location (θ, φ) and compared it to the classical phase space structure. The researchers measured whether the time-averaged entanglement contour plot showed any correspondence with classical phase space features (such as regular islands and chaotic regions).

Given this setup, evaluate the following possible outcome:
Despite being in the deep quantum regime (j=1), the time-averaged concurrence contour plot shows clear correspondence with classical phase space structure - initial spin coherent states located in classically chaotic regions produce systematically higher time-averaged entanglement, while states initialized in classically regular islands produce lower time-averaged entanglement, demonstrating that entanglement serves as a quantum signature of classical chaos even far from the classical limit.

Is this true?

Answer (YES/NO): NO